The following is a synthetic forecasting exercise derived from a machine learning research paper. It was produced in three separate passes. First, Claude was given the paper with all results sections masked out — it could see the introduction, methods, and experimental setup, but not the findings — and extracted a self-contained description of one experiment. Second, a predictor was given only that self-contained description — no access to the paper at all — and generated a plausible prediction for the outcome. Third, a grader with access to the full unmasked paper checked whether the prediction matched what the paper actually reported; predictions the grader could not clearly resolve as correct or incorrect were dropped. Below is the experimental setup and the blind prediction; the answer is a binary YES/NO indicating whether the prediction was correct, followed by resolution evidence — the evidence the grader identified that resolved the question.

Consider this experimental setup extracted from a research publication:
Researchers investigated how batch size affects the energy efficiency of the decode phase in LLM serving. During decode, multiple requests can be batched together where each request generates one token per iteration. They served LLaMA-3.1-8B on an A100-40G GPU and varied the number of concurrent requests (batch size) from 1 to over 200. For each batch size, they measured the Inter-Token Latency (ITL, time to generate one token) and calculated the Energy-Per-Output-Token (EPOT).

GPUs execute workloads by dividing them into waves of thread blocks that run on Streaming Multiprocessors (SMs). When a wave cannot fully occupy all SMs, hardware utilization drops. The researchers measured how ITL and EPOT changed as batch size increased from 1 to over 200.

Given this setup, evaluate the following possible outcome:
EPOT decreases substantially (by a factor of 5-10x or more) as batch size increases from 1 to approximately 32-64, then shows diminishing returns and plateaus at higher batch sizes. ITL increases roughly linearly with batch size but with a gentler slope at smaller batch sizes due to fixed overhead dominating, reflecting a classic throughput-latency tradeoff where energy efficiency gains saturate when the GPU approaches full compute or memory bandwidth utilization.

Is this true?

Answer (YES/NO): NO